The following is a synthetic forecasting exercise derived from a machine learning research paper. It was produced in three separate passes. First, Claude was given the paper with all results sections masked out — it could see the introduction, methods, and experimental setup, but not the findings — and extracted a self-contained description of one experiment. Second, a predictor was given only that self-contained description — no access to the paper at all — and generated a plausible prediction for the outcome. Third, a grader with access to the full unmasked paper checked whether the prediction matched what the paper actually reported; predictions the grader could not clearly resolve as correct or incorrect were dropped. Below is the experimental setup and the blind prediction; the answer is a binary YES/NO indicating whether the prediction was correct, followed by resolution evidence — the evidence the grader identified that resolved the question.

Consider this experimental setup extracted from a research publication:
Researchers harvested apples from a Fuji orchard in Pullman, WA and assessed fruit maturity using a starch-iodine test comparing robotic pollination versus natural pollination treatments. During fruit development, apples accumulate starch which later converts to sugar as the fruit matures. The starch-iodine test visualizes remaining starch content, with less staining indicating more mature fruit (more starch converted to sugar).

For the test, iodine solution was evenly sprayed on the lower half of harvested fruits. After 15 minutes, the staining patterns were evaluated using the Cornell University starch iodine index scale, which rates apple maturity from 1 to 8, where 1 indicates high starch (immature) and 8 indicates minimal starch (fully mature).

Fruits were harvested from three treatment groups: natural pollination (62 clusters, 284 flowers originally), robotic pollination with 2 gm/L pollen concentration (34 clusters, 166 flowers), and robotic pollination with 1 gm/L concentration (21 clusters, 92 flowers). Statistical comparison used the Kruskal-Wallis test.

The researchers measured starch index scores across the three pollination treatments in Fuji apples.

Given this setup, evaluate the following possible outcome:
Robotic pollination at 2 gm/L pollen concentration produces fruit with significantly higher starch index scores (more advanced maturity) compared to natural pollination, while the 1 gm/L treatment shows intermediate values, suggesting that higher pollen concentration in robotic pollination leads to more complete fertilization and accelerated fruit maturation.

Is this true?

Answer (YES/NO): NO